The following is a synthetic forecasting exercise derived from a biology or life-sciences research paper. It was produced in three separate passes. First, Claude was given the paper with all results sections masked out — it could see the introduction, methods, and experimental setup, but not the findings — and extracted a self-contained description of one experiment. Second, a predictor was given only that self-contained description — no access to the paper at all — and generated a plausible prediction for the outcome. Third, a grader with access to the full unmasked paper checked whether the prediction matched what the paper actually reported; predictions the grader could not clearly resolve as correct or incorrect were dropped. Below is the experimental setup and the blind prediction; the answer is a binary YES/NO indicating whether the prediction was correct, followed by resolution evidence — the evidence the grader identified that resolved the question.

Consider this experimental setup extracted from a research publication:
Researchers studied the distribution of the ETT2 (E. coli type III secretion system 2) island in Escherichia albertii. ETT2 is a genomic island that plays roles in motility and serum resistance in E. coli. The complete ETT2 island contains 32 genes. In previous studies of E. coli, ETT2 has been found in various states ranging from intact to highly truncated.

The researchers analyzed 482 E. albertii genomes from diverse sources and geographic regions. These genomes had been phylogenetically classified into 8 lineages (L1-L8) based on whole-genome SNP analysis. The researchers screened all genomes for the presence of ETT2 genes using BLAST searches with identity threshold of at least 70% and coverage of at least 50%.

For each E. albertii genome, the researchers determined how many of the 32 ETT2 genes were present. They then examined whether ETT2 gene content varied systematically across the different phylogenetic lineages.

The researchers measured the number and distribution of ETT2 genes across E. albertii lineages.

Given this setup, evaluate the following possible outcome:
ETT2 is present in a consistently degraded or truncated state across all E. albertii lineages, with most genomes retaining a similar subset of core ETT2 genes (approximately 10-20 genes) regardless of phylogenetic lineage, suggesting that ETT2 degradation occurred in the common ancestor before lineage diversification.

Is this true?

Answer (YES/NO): NO